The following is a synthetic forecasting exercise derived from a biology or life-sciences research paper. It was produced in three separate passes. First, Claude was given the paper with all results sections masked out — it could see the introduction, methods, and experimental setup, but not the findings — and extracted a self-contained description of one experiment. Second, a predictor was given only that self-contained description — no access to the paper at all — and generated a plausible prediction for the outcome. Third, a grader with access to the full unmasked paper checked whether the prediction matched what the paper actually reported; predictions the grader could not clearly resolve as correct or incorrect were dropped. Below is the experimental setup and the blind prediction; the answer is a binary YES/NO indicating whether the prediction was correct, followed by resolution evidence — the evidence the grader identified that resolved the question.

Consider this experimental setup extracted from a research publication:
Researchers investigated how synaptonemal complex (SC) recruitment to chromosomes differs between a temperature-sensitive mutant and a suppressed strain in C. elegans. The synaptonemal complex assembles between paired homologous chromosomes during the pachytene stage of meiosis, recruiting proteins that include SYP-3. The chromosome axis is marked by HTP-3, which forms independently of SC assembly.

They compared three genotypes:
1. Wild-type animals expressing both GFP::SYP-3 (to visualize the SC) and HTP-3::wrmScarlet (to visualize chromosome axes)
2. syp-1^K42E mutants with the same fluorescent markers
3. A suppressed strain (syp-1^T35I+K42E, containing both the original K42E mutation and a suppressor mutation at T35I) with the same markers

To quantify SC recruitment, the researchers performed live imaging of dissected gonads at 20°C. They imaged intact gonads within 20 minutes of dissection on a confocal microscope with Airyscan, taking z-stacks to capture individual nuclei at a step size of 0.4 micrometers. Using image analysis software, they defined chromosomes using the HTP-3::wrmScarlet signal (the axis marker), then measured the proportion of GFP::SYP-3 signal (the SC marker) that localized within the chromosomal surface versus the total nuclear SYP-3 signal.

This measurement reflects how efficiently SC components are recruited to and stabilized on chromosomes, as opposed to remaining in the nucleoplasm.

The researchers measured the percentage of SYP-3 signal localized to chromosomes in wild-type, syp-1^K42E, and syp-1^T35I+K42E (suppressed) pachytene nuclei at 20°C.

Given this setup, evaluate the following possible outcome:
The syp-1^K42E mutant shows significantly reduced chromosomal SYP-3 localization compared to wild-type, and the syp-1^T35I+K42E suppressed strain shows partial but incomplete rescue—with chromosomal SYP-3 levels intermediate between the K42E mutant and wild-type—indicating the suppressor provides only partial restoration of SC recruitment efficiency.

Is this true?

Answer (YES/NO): NO